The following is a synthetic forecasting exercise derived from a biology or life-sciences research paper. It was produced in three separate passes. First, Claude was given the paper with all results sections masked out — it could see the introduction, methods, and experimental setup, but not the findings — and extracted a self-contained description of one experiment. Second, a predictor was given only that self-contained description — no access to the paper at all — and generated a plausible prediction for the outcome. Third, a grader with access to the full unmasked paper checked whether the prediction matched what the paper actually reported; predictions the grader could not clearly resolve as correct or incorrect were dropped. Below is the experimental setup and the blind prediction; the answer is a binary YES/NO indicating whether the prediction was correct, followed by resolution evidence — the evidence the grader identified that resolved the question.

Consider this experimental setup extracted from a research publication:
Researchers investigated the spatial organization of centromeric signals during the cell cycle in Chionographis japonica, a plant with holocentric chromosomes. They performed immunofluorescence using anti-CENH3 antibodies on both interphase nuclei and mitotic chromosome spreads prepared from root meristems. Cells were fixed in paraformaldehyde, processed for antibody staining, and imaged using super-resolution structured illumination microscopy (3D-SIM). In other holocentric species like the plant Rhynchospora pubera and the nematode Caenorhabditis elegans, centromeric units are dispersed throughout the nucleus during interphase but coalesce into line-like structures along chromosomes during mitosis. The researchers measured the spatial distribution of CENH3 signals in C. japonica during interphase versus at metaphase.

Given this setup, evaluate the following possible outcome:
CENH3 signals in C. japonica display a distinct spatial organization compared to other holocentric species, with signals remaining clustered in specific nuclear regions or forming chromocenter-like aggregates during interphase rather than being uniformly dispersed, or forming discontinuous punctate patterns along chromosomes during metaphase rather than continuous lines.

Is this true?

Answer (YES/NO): YES